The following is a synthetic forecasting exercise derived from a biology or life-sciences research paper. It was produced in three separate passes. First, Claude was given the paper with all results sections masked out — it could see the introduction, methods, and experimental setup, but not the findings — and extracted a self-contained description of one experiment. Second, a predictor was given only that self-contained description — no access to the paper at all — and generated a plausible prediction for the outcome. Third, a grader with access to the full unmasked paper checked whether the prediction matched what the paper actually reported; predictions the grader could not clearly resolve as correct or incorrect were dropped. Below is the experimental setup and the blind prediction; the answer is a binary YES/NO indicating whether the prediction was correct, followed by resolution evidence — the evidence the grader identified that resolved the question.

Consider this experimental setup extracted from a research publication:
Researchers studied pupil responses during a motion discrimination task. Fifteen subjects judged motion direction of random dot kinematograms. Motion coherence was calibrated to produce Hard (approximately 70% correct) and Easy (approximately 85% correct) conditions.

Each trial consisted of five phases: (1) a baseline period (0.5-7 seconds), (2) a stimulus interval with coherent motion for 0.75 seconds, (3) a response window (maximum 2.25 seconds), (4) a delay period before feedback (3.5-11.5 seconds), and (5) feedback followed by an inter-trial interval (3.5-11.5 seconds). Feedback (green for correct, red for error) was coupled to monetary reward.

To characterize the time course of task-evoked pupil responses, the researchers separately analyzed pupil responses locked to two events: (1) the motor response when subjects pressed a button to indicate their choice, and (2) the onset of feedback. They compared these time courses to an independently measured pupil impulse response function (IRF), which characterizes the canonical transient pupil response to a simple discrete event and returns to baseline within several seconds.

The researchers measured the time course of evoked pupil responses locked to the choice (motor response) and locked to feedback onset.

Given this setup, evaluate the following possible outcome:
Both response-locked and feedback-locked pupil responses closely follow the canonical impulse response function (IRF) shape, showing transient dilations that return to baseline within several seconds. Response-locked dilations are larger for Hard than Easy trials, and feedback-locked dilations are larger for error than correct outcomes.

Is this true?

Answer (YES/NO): NO